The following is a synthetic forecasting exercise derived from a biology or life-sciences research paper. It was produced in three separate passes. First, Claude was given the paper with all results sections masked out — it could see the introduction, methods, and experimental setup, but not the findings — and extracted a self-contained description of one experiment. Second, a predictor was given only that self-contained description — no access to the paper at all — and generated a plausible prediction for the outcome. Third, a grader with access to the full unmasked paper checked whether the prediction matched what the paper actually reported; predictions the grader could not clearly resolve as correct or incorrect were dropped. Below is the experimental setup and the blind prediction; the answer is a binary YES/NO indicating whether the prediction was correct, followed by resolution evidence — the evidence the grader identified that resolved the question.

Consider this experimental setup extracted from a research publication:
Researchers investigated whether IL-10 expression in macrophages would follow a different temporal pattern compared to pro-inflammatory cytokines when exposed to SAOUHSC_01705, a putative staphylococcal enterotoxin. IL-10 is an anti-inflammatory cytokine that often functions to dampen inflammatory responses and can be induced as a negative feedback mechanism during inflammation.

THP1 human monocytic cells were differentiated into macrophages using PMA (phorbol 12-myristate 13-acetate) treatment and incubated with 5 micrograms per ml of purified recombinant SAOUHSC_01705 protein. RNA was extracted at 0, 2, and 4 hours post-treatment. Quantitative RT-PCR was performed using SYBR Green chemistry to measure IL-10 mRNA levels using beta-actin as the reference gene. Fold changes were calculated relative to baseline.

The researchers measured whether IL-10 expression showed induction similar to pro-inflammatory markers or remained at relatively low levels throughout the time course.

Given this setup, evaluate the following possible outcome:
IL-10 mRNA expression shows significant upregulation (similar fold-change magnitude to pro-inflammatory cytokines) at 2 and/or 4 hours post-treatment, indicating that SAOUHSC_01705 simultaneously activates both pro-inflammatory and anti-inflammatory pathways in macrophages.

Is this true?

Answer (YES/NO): NO